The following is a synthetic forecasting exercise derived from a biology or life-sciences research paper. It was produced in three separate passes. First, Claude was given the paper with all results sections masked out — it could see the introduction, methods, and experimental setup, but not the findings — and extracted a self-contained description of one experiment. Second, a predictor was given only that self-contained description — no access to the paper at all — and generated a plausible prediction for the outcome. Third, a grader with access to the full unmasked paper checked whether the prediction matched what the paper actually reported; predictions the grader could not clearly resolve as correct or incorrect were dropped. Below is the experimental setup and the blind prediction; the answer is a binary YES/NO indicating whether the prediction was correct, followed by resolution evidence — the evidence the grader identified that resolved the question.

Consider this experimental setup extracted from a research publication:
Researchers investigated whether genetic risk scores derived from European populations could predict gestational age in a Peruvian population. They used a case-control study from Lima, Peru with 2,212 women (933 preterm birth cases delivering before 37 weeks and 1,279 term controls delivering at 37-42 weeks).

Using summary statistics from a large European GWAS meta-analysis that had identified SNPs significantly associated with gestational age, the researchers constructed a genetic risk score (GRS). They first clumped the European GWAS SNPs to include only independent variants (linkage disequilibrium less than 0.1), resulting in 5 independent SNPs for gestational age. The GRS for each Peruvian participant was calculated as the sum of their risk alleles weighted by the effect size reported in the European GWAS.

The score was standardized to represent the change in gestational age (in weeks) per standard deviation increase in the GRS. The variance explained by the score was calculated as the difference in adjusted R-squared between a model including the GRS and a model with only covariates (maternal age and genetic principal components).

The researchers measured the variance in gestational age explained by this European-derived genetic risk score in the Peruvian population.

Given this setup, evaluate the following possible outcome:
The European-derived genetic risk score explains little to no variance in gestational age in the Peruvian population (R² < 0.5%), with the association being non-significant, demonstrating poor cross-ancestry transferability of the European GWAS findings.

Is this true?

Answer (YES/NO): NO